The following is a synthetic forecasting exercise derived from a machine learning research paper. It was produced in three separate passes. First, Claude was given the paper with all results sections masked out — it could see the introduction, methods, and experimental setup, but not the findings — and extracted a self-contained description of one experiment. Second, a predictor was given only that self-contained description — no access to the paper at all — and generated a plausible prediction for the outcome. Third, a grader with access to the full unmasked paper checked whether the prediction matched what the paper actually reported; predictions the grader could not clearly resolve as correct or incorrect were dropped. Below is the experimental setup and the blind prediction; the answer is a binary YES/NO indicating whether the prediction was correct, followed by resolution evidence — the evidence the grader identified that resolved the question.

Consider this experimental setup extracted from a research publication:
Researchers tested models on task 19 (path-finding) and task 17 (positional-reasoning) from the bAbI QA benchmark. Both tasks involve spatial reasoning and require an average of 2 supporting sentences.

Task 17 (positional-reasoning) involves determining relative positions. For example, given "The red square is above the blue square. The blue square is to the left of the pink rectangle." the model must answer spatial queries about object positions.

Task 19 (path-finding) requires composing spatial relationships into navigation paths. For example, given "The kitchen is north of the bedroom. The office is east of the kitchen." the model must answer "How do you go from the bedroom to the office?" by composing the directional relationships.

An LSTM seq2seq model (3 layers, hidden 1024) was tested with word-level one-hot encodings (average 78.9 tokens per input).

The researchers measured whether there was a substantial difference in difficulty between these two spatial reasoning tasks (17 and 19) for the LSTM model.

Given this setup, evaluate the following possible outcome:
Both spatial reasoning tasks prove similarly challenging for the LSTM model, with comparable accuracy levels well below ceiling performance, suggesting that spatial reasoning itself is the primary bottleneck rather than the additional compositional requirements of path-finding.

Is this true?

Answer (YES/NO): NO